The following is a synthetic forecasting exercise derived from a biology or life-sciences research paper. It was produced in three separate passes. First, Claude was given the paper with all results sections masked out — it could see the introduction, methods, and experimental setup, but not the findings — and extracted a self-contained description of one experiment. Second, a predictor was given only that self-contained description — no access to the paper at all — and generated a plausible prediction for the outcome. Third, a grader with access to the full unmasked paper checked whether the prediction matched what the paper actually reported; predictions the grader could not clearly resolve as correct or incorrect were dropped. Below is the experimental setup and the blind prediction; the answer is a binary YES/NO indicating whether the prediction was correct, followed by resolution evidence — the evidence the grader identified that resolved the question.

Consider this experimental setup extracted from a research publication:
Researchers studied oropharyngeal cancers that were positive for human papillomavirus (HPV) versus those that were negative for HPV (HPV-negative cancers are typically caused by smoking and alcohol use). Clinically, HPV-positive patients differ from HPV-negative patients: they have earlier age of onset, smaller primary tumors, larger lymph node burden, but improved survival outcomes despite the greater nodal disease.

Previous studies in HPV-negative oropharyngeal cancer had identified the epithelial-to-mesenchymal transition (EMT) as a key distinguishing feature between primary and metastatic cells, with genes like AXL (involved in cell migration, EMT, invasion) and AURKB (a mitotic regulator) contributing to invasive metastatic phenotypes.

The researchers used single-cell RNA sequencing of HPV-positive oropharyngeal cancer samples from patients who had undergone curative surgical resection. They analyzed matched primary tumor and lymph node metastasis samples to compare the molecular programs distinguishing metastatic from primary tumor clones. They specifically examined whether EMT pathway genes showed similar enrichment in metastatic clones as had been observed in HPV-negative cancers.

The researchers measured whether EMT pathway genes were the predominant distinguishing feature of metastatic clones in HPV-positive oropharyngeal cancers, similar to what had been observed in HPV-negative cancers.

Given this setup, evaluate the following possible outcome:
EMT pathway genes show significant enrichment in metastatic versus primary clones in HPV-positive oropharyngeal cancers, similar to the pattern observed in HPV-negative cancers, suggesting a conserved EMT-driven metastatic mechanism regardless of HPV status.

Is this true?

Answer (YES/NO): NO